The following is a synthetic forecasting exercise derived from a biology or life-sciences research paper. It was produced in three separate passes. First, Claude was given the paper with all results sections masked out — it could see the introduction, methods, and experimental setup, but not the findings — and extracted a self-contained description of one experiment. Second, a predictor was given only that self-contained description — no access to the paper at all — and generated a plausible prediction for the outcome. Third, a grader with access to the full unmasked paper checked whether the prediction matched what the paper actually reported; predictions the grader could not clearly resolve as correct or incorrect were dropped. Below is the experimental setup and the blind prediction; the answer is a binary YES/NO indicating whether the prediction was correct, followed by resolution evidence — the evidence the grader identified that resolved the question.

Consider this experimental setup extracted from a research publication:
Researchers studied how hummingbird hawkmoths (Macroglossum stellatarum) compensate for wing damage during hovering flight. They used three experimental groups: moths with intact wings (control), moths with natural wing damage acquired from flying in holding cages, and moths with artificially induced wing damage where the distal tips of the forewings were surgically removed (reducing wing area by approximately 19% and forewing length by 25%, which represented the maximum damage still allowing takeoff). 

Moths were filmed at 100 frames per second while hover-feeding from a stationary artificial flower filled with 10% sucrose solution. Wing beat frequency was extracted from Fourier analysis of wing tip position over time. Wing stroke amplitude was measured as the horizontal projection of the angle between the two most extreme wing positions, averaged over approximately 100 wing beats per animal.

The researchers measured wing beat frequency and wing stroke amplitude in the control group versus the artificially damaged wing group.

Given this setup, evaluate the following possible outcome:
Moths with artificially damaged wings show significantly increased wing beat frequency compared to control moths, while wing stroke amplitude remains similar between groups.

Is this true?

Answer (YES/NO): NO